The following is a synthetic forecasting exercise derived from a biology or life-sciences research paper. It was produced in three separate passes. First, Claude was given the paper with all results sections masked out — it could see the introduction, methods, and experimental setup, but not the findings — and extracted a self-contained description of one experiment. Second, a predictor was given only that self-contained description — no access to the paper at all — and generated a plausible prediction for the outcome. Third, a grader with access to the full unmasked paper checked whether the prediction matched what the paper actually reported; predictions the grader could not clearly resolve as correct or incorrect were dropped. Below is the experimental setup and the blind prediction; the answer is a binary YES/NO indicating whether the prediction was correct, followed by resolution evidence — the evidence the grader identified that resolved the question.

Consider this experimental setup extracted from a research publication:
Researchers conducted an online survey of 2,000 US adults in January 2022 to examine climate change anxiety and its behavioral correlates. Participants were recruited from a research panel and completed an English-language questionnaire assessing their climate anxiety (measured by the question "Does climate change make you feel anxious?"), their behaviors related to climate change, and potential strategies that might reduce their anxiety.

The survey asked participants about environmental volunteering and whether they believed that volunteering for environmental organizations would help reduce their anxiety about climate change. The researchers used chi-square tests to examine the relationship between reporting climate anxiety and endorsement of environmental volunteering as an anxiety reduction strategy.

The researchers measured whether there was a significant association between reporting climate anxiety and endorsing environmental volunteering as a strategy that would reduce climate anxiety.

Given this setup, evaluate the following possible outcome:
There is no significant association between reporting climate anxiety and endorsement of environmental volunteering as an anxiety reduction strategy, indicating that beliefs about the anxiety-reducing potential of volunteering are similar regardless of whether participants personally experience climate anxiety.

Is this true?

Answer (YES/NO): NO